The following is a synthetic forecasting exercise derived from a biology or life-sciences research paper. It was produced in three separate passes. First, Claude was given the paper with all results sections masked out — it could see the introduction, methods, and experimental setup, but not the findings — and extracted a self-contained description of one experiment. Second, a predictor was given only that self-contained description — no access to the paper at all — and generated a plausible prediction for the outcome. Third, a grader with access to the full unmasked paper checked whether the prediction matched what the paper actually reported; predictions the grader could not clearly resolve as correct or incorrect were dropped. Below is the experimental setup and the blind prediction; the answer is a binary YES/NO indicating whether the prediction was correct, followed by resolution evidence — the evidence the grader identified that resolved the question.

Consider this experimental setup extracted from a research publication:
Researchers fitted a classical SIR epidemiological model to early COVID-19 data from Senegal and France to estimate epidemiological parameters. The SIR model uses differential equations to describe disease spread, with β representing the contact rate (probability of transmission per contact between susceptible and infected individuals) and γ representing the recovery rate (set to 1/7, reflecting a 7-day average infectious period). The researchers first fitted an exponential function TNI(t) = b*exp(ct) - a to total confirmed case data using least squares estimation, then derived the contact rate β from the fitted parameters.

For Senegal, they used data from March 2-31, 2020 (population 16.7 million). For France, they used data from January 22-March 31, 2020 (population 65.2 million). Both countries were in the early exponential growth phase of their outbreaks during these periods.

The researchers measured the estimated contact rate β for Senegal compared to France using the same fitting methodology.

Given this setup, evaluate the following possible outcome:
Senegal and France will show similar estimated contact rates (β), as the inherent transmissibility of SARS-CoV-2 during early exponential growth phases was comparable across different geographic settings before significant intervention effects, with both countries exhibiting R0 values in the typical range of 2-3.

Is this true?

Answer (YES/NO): NO